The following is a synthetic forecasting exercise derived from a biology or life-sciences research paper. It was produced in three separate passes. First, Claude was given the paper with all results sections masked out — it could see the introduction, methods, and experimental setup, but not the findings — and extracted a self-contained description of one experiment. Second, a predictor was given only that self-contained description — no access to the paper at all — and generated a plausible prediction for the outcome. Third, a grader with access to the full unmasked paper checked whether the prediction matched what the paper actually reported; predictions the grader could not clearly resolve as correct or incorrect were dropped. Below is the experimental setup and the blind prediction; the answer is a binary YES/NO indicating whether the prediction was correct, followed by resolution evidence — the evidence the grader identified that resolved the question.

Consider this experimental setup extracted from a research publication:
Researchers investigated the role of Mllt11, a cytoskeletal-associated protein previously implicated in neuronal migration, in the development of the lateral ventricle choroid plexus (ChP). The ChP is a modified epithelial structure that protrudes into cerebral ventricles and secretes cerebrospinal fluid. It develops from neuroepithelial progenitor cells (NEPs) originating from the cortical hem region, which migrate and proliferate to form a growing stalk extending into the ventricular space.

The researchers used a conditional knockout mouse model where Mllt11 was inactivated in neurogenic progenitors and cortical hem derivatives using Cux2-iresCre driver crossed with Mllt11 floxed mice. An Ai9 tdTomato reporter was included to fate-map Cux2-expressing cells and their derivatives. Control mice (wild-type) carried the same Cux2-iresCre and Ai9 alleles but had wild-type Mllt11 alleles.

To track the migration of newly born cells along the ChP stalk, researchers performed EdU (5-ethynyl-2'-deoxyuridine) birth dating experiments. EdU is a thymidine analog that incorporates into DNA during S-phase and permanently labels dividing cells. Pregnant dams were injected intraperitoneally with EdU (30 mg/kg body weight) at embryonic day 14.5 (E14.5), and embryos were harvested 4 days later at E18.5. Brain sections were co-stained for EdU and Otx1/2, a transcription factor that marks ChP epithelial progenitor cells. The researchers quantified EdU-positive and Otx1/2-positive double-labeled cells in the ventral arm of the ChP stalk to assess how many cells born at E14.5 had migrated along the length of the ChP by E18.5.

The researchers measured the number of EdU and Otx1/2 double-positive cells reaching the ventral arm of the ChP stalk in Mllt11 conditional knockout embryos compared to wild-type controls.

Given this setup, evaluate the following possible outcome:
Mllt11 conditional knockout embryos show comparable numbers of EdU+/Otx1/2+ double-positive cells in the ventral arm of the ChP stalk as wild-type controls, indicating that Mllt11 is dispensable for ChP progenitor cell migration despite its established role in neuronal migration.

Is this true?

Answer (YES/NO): NO